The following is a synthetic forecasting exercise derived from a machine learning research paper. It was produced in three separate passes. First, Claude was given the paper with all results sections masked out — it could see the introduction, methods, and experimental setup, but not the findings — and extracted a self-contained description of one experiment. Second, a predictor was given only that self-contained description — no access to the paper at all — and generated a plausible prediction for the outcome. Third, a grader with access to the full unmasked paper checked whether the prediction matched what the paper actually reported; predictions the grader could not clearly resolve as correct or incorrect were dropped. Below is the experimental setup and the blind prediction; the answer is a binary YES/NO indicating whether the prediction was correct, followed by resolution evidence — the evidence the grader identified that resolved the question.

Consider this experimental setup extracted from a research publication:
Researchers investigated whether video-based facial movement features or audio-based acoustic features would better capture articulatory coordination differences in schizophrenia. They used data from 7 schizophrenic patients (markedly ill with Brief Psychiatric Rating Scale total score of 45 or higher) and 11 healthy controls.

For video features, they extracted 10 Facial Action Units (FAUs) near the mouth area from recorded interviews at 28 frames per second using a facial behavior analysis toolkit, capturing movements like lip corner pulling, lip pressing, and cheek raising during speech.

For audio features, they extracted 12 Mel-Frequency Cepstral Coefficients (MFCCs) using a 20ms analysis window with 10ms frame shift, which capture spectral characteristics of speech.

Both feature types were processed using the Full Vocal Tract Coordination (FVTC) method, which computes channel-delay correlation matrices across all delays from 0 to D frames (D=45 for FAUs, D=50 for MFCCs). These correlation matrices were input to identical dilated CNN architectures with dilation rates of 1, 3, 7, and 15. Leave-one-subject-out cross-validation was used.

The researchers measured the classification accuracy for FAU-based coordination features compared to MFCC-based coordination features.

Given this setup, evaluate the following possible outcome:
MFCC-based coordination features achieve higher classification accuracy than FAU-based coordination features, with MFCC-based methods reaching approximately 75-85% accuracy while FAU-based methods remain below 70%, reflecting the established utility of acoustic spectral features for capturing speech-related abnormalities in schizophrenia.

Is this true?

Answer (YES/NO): NO